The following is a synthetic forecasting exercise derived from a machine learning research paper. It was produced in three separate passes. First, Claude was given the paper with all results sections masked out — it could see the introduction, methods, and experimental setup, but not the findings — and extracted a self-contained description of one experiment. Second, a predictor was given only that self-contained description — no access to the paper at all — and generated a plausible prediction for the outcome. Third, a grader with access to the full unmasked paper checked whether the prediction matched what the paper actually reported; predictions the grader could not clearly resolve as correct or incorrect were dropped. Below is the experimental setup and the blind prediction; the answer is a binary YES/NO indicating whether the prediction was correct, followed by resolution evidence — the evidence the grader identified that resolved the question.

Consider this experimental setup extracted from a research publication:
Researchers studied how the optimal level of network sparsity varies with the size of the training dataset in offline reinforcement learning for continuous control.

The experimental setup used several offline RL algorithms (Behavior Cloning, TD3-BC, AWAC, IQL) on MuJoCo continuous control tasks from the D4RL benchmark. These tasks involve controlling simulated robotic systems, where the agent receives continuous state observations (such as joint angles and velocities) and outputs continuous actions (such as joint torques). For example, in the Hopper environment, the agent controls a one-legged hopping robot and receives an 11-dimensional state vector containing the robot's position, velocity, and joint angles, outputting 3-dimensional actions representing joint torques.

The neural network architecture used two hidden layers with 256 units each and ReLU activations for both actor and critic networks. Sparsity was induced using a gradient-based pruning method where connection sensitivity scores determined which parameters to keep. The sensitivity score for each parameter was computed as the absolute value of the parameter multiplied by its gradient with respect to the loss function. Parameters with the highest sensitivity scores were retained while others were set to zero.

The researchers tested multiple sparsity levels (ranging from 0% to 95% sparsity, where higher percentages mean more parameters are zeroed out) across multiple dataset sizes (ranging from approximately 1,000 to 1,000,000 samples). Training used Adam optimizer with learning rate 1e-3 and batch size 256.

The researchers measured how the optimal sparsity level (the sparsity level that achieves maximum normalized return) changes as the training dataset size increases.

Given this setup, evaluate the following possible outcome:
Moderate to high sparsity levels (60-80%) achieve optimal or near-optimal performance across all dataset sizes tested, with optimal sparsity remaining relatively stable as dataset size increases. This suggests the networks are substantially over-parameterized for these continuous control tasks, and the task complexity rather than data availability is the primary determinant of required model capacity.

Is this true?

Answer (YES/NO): NO